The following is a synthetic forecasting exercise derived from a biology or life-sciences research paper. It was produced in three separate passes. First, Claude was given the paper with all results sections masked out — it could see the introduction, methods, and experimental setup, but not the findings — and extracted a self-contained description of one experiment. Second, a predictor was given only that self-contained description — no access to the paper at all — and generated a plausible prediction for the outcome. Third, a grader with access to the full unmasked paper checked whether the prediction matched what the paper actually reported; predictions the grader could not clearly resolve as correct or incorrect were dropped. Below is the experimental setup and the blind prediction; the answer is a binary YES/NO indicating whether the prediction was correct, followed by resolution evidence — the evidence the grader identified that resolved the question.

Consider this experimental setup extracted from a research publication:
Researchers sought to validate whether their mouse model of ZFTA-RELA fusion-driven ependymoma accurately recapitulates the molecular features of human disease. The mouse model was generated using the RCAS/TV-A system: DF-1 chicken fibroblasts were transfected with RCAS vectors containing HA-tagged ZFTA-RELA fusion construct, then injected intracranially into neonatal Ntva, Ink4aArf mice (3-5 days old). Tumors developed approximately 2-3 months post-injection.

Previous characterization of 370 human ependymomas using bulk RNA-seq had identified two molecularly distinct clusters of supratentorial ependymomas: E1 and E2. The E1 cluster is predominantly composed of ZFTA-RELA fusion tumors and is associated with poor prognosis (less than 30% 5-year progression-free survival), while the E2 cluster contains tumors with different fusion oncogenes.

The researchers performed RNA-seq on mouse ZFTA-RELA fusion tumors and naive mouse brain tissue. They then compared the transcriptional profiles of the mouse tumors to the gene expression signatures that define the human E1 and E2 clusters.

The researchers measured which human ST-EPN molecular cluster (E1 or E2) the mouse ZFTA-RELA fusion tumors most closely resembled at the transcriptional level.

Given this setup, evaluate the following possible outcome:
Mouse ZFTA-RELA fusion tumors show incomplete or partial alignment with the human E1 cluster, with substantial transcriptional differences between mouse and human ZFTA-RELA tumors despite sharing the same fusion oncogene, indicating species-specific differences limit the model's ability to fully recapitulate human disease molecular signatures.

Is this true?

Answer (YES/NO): NO